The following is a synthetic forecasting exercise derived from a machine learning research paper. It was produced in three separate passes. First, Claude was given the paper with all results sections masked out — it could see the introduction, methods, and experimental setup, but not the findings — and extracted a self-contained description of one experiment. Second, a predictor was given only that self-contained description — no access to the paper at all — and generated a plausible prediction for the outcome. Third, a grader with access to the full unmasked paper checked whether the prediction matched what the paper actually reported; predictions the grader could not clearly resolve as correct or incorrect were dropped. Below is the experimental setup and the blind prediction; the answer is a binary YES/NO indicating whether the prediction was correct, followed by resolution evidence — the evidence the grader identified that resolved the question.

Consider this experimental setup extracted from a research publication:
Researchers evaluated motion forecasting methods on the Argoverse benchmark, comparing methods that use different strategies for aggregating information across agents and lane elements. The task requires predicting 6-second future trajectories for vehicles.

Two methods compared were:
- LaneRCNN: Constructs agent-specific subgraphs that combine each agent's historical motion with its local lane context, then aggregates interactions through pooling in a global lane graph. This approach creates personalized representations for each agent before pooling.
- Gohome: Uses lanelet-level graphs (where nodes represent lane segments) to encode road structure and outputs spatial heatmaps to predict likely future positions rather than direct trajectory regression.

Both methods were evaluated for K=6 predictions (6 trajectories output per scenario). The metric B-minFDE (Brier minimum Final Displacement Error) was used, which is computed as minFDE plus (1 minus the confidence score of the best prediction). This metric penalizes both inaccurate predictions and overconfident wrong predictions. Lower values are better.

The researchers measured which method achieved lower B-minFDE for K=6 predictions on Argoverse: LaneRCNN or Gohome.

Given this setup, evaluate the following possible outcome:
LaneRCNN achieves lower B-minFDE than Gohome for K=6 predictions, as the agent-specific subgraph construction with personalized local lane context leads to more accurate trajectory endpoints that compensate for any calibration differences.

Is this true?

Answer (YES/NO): NO